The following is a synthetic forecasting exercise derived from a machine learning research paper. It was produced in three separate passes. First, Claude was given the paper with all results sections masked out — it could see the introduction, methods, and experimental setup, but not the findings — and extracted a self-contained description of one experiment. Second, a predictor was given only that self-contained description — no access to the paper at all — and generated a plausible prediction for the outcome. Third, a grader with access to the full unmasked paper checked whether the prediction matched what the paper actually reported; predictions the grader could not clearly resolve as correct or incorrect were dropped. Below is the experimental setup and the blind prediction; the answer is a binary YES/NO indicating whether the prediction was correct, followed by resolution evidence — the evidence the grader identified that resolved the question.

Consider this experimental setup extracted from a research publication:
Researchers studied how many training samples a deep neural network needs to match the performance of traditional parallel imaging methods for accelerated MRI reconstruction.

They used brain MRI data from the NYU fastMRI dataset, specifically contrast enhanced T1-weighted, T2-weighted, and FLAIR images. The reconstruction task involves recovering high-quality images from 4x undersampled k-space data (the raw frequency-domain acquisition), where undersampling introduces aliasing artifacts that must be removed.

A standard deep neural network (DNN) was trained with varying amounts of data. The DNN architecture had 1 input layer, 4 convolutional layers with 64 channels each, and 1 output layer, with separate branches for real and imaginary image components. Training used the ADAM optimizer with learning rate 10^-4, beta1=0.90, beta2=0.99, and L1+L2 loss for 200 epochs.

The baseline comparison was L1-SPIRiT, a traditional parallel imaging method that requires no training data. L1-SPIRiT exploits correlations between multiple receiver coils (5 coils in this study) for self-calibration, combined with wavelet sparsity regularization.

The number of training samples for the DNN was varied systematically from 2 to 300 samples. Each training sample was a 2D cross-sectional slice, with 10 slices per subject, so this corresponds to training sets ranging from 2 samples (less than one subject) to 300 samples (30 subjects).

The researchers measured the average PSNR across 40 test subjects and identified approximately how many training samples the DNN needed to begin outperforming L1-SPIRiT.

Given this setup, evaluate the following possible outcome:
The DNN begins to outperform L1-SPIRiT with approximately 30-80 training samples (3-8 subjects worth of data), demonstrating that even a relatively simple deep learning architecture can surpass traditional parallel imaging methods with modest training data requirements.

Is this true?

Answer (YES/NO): NO